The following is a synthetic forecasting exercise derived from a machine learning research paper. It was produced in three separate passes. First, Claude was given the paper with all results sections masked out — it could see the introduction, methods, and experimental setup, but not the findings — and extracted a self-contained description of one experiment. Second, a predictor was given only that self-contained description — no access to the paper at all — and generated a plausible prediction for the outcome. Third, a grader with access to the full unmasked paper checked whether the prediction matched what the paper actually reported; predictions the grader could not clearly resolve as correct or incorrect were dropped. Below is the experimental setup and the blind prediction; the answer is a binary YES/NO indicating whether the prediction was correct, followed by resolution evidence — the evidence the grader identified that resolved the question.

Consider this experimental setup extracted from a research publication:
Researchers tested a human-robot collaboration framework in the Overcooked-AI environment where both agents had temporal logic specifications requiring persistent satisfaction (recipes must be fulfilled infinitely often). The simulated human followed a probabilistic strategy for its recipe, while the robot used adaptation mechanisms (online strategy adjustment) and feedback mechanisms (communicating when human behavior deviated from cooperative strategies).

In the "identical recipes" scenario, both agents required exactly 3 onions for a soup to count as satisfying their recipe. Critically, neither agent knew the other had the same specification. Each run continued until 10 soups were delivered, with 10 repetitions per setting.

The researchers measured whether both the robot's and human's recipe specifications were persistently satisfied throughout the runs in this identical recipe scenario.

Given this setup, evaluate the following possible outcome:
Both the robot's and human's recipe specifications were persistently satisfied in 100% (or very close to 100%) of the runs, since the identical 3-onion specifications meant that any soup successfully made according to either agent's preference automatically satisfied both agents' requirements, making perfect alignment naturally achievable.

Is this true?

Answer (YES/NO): YES